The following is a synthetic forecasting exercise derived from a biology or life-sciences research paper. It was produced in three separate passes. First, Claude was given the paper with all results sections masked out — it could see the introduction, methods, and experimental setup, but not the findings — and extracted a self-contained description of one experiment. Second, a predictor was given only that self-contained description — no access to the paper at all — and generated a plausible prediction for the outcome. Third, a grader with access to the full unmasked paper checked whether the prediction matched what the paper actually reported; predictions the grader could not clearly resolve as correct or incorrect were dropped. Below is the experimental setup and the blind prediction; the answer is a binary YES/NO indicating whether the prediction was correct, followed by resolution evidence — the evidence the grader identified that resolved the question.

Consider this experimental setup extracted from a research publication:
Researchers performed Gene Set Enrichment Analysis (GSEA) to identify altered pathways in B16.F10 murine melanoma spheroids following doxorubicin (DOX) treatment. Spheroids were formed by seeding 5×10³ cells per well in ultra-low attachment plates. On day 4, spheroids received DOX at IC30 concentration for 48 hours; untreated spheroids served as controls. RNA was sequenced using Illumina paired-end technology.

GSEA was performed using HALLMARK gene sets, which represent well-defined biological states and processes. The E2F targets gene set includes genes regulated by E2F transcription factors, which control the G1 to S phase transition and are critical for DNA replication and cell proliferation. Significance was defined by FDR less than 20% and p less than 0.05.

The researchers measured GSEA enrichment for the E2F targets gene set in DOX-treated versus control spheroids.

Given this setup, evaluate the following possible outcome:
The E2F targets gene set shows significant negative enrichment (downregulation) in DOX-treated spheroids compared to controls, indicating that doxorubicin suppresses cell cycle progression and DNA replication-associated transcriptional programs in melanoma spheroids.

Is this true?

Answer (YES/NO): YES